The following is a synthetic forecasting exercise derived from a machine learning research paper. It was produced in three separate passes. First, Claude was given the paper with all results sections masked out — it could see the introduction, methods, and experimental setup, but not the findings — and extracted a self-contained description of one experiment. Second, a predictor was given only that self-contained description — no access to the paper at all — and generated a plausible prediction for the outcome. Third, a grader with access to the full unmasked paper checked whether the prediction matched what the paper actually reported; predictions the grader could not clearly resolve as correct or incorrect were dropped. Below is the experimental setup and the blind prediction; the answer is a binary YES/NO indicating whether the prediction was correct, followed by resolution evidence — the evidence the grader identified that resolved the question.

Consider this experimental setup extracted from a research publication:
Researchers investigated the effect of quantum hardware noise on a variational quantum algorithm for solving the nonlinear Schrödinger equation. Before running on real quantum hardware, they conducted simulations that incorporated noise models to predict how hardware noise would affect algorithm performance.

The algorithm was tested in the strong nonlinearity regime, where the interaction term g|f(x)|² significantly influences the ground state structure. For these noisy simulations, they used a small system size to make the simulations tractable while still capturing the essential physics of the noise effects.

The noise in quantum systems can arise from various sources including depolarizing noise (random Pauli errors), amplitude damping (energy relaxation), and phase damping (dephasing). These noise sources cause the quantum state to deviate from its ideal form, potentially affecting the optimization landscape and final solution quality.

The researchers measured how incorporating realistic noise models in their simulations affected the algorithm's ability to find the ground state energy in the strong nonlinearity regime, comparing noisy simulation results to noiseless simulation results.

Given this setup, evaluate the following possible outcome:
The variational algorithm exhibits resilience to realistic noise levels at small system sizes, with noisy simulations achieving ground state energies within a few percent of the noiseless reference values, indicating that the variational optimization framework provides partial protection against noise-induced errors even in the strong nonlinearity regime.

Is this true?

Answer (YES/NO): NO